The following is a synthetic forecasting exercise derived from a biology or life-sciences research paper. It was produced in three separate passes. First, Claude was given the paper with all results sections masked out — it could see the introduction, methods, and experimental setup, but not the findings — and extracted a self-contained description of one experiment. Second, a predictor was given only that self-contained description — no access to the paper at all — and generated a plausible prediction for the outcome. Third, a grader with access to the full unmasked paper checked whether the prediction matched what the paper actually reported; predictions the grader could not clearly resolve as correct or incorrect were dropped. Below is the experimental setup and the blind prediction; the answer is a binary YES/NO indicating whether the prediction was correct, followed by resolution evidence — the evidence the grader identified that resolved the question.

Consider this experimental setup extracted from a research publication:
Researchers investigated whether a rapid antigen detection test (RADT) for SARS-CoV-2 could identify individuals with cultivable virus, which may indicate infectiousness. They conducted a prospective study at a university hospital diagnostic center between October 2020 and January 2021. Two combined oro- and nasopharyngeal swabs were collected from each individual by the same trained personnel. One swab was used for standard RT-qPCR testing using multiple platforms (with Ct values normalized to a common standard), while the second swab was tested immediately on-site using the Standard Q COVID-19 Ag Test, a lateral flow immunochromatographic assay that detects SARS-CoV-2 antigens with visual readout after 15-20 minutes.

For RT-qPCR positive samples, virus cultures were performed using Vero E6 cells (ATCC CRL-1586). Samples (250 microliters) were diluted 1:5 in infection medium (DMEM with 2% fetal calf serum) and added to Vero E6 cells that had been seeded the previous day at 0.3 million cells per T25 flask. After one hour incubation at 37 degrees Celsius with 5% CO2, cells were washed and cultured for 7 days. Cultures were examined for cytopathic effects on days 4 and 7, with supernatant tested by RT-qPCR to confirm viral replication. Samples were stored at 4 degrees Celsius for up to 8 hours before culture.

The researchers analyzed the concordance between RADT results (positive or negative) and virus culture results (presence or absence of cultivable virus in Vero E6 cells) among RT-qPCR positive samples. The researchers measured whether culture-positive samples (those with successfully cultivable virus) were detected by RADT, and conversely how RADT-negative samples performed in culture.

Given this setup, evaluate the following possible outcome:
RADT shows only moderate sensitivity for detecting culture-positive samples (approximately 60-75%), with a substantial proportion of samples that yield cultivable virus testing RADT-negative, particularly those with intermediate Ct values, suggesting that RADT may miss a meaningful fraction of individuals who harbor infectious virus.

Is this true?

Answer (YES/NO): NO